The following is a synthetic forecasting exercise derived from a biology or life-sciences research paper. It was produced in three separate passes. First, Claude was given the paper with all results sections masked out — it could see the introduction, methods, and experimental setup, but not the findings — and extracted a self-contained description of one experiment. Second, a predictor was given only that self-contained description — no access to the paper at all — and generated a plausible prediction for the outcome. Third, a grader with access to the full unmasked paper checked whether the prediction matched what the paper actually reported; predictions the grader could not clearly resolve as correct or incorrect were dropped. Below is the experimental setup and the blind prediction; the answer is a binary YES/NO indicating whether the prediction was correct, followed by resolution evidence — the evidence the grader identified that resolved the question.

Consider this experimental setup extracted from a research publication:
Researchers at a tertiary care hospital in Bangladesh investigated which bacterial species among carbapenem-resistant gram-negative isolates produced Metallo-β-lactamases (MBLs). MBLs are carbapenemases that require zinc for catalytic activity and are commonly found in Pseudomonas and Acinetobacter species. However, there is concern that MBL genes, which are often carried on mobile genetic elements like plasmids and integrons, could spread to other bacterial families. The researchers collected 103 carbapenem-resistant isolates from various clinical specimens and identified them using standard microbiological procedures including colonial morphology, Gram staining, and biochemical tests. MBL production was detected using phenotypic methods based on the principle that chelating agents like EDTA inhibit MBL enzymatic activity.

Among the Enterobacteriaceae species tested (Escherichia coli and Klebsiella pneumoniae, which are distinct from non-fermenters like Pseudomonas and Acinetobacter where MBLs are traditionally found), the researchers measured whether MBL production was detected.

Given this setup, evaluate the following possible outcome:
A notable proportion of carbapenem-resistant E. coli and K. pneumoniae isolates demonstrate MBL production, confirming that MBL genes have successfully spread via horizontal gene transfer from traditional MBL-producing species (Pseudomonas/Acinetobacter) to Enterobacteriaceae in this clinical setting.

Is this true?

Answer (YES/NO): YES